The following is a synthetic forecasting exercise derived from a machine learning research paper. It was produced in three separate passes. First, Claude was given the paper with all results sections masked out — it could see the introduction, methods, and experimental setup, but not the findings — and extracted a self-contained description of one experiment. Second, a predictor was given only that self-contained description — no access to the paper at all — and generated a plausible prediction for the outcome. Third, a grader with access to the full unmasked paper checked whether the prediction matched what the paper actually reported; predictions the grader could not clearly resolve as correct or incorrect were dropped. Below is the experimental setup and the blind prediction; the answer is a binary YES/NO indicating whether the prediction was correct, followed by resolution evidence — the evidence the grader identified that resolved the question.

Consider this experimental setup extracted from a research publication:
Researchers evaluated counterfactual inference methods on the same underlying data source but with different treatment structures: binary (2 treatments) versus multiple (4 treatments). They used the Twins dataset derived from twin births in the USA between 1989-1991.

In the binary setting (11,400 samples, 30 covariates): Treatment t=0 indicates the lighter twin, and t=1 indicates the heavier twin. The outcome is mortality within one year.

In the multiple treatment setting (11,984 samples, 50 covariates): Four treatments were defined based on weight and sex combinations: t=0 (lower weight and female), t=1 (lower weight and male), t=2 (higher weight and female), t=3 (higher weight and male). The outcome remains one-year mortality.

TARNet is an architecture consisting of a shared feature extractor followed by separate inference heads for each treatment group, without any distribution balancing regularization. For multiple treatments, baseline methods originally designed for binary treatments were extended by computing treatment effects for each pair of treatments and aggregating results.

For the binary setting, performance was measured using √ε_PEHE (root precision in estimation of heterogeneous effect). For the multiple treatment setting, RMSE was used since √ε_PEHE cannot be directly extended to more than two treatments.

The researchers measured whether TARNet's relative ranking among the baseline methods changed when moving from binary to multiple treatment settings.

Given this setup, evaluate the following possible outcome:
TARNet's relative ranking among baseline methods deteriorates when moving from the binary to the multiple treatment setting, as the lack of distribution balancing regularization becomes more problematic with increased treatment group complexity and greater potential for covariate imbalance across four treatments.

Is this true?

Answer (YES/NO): NO